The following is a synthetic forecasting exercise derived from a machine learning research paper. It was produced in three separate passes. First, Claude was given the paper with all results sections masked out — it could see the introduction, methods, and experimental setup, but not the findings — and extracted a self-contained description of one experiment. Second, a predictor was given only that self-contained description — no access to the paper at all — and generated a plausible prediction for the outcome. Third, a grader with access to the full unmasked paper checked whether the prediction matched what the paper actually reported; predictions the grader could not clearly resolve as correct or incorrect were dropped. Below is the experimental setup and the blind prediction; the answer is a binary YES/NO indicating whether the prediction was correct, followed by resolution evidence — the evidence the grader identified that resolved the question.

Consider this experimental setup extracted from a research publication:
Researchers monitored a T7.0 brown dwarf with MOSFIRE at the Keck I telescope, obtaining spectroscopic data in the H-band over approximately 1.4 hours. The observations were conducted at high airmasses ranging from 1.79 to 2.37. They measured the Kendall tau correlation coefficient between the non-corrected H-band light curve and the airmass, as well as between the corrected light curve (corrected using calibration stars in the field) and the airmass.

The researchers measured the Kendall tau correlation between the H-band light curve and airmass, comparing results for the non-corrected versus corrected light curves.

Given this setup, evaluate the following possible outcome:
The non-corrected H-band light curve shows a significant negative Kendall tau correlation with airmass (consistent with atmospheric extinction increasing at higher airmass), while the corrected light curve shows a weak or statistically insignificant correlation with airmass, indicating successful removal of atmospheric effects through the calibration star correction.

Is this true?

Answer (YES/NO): NO